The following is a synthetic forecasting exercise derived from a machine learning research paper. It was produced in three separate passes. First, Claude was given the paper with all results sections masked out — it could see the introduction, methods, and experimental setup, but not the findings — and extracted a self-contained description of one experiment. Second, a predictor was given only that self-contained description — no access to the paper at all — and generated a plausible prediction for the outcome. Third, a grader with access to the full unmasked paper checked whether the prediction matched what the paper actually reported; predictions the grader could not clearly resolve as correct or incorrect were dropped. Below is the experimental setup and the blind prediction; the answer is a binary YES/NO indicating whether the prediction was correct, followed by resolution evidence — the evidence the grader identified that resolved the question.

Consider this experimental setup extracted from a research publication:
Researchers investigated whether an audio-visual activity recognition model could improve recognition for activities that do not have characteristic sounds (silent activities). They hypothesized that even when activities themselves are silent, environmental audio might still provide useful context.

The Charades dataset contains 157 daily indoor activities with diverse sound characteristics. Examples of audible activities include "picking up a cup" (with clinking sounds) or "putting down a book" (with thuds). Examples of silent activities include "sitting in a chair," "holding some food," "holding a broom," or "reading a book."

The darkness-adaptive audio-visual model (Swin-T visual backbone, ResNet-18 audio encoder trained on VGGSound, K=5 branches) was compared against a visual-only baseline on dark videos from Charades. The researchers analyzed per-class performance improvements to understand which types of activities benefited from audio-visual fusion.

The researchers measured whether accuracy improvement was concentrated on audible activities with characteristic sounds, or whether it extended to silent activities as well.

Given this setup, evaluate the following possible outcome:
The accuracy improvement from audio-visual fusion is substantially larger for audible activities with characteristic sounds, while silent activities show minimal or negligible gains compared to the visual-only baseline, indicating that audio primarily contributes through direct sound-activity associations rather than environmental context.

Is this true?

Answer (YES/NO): NO